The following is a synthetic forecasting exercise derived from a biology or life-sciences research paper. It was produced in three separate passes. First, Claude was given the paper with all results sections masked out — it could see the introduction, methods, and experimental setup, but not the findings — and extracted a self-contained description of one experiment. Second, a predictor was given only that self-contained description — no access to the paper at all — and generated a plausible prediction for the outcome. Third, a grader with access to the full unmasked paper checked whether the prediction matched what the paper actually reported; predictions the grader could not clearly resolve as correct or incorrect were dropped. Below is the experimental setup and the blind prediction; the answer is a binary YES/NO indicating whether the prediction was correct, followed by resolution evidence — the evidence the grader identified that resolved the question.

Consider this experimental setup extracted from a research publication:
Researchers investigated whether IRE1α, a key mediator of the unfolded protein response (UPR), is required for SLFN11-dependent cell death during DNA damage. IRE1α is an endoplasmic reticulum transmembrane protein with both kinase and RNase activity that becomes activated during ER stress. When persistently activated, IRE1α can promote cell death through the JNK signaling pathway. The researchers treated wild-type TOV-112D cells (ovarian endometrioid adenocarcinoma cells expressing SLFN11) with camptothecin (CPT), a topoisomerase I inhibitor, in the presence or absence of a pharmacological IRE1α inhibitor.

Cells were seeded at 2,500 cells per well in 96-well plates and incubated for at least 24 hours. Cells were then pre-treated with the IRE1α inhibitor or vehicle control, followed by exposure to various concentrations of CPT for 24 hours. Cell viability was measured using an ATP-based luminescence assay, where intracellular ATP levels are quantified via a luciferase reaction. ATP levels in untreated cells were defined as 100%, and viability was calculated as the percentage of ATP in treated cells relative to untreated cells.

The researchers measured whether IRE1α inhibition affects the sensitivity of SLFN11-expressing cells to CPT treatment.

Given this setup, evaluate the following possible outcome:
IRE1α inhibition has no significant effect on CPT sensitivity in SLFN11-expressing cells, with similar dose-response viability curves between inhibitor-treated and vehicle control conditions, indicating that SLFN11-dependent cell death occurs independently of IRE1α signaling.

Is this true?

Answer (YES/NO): NO